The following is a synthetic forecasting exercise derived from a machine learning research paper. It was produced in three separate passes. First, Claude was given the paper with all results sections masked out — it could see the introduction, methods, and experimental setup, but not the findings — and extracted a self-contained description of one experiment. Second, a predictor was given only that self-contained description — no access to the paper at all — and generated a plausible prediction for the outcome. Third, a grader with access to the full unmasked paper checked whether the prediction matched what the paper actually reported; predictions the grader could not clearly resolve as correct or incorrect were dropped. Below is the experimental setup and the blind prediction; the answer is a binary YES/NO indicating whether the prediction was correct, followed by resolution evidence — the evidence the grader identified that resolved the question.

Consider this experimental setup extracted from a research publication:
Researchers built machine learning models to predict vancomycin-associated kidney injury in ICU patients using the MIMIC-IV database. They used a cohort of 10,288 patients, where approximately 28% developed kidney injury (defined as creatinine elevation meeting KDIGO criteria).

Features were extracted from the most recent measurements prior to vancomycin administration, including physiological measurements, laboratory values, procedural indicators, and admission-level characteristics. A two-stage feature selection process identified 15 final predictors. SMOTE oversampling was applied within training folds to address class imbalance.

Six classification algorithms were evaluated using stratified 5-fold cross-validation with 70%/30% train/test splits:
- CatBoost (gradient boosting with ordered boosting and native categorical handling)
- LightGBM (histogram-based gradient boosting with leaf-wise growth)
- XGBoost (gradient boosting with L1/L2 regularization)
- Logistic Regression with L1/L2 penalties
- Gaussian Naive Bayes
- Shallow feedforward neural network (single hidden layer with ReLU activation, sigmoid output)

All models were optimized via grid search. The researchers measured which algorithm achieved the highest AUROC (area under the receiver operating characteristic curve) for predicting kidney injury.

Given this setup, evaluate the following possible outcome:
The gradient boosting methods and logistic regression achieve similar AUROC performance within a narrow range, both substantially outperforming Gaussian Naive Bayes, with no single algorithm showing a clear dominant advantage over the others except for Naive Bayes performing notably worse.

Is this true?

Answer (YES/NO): NO